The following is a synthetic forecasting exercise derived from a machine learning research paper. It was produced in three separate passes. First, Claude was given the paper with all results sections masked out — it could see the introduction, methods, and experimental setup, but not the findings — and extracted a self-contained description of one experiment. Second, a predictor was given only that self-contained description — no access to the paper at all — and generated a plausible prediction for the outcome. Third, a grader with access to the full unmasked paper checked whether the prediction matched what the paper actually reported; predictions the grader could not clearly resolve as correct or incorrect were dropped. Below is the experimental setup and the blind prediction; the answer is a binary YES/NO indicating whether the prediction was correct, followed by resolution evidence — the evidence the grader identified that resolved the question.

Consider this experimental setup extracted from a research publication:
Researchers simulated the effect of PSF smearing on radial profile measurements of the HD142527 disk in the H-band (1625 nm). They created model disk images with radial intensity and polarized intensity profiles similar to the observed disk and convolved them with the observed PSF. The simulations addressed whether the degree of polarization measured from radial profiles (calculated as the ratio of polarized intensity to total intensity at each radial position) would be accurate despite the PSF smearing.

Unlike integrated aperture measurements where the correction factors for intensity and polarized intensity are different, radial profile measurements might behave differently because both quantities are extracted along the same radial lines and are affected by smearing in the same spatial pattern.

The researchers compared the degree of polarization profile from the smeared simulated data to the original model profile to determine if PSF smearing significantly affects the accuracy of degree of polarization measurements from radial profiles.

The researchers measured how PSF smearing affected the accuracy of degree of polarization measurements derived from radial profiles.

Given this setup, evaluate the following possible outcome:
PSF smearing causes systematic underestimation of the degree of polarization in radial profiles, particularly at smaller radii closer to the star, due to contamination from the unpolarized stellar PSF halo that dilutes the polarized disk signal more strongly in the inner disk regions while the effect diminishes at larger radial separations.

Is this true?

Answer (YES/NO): NO